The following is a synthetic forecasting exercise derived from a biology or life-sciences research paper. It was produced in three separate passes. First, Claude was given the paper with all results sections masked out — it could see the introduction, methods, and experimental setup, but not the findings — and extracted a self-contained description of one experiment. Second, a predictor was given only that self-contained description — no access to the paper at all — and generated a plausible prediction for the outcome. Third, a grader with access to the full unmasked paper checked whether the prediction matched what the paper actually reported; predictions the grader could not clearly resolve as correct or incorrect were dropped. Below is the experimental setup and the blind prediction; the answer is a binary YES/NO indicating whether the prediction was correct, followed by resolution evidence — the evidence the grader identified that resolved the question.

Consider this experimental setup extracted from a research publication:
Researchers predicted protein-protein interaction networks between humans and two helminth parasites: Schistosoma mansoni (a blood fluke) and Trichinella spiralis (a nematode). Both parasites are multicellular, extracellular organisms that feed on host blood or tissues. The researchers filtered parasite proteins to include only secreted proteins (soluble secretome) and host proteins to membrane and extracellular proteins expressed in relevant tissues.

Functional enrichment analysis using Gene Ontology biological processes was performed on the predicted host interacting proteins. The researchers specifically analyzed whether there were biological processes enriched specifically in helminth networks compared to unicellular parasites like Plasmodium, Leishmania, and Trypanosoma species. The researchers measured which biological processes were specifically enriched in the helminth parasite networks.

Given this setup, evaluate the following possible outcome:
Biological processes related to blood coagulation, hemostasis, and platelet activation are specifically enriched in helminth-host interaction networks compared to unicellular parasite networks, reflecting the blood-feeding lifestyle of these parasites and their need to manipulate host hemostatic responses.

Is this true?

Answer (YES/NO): YES